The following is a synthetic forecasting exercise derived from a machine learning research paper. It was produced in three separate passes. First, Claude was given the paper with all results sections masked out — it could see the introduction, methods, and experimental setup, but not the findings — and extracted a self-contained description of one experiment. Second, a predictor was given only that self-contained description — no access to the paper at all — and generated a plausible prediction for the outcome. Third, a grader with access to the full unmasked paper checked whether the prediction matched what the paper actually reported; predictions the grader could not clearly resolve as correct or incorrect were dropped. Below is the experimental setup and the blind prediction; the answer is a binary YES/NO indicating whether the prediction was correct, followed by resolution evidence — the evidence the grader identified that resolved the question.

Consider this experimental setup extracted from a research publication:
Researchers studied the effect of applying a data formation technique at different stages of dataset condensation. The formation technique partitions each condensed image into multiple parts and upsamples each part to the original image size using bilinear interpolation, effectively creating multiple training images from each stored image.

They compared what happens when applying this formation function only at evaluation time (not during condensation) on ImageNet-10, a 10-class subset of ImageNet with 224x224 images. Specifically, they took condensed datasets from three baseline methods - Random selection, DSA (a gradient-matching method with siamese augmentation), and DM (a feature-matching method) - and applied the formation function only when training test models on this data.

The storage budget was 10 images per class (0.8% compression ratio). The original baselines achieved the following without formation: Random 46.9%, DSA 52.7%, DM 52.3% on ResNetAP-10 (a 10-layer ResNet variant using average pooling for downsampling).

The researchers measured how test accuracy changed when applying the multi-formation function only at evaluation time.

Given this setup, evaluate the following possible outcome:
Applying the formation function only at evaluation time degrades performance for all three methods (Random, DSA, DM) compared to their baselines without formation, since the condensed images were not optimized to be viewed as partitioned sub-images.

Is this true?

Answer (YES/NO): YES